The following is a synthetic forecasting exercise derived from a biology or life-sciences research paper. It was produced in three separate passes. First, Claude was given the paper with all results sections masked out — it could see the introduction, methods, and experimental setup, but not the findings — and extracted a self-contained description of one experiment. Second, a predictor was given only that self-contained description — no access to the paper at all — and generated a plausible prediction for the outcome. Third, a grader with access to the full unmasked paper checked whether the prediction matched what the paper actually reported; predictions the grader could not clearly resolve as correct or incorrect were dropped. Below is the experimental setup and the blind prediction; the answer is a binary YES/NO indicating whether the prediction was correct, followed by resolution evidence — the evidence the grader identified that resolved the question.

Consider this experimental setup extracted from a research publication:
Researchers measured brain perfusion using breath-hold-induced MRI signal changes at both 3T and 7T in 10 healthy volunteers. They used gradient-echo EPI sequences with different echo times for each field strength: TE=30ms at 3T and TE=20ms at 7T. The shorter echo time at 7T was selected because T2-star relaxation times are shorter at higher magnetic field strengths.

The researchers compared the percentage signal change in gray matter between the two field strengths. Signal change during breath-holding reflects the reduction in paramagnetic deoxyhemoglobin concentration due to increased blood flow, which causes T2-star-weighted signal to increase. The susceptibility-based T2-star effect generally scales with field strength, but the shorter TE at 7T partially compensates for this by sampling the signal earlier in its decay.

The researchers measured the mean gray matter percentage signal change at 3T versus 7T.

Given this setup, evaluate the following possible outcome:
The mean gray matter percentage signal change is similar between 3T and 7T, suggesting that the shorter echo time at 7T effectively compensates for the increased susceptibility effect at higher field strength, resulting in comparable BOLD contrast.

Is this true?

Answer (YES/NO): NO